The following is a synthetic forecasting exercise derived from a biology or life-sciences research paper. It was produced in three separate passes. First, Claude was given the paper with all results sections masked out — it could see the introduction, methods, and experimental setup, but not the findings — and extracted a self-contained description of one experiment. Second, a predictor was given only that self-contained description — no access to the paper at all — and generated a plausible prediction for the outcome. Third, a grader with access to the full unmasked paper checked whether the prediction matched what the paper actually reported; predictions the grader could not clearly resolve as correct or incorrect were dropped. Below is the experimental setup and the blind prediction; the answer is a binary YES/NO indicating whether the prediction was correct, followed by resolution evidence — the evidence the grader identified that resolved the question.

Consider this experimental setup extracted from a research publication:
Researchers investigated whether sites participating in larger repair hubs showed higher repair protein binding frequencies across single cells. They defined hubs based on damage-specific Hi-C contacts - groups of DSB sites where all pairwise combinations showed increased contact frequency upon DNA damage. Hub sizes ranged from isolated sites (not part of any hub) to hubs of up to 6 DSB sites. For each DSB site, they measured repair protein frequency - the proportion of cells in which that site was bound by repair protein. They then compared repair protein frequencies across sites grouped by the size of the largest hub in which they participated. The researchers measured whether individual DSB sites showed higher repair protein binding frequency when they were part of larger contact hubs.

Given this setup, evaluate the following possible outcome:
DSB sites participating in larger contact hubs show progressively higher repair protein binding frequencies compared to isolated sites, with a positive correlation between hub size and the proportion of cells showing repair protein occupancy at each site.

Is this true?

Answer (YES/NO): YES